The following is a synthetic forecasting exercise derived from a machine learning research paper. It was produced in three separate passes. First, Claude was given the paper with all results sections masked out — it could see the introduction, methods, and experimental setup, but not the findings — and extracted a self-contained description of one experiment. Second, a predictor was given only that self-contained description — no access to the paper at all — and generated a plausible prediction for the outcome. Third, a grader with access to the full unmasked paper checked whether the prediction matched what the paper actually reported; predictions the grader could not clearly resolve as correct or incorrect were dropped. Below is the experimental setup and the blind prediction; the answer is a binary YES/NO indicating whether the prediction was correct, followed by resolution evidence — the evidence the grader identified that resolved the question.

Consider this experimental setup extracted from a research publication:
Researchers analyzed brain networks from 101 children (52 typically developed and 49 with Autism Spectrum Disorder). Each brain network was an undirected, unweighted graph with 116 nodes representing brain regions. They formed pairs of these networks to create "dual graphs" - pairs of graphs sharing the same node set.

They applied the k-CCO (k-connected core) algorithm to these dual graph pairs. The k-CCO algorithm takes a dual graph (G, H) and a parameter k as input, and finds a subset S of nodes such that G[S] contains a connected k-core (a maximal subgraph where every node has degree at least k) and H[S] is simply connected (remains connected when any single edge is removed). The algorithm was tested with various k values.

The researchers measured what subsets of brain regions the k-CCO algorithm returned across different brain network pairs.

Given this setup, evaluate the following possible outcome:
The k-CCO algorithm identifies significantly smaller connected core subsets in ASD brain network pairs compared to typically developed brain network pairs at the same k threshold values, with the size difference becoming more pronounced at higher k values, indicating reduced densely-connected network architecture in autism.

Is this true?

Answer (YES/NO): NO